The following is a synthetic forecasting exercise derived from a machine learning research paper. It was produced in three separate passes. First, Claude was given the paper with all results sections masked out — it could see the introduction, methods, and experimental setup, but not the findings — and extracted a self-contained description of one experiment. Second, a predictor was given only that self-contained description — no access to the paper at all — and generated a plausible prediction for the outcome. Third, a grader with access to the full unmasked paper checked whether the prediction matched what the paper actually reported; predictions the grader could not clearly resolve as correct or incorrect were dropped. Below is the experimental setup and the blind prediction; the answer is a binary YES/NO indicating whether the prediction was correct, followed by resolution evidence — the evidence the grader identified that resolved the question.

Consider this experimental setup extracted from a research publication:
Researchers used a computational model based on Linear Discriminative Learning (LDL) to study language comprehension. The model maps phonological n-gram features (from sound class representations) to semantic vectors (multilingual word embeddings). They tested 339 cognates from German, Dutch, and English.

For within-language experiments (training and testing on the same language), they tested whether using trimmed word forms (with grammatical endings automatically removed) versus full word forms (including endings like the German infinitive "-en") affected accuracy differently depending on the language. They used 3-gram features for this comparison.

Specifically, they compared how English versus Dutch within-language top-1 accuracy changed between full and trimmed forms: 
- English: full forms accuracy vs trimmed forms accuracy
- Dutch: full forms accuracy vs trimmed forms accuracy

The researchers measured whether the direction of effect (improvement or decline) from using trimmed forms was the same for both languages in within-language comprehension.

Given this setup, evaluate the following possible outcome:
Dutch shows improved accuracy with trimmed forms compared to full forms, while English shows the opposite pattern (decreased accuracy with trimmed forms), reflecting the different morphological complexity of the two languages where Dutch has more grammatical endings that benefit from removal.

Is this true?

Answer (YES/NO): NO